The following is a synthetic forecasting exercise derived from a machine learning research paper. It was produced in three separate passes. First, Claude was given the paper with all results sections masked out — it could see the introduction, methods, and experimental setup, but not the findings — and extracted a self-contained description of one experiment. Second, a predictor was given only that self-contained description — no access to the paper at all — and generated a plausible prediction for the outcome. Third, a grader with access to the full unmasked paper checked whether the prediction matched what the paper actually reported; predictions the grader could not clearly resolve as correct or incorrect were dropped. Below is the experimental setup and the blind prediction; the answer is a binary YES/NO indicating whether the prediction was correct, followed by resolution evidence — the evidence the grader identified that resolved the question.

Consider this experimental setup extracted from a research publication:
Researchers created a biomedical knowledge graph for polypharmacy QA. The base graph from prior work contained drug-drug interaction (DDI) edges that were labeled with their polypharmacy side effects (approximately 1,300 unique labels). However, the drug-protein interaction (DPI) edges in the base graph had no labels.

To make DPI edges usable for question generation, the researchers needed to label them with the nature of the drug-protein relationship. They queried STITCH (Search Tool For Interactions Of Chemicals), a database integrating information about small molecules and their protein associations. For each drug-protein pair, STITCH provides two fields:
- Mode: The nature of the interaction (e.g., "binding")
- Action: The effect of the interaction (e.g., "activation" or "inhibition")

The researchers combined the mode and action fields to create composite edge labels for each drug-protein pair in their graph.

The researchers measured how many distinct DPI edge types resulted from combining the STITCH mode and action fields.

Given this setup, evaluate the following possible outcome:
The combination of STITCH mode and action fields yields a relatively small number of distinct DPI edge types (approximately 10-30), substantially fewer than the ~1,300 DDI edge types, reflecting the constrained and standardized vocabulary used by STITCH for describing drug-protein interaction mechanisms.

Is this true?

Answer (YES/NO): NO